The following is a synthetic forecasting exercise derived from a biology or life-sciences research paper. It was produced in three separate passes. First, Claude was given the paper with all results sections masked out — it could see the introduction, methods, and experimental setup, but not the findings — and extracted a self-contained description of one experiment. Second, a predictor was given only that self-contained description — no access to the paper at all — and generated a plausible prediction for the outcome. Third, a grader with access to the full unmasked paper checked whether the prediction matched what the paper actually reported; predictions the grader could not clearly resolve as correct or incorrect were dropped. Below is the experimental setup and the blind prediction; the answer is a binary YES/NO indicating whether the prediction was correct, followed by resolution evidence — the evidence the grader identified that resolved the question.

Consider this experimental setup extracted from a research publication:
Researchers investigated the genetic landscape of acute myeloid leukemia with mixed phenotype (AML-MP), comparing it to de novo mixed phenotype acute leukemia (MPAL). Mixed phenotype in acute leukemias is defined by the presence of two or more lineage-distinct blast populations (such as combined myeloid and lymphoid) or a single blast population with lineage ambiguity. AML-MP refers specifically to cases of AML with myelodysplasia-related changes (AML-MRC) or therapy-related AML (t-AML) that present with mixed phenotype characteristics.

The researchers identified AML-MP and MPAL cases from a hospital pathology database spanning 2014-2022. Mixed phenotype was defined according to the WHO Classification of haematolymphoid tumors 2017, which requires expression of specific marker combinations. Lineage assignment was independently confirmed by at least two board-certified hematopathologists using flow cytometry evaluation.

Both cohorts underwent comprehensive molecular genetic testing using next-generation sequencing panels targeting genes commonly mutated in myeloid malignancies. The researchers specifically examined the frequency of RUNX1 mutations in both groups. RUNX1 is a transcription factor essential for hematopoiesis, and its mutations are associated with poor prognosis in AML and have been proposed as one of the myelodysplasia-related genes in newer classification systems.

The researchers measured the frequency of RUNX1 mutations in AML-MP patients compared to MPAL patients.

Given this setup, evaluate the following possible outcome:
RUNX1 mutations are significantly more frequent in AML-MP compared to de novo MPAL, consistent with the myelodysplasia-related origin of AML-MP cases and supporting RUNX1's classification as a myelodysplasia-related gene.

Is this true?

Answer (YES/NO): NO